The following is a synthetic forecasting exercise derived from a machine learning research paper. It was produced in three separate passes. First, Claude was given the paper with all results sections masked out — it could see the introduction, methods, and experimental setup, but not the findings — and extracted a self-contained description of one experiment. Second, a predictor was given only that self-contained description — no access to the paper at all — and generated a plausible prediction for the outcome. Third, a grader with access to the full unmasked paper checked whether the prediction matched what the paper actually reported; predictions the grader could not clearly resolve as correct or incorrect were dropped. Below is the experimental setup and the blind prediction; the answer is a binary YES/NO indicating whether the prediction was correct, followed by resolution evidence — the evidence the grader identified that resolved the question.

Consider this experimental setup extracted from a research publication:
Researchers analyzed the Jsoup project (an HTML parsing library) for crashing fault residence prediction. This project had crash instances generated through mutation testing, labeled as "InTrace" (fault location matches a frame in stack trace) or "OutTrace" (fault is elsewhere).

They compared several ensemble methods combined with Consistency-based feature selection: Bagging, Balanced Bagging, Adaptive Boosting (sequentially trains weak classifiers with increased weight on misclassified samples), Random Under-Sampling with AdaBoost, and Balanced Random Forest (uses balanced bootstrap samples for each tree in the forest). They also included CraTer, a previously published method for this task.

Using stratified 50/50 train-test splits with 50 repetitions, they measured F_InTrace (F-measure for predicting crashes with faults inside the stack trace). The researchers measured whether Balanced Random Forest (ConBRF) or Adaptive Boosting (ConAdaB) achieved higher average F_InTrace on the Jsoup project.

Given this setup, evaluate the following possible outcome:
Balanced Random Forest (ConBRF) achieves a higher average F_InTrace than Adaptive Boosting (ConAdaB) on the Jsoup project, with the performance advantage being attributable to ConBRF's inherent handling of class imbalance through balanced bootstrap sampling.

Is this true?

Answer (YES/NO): YES